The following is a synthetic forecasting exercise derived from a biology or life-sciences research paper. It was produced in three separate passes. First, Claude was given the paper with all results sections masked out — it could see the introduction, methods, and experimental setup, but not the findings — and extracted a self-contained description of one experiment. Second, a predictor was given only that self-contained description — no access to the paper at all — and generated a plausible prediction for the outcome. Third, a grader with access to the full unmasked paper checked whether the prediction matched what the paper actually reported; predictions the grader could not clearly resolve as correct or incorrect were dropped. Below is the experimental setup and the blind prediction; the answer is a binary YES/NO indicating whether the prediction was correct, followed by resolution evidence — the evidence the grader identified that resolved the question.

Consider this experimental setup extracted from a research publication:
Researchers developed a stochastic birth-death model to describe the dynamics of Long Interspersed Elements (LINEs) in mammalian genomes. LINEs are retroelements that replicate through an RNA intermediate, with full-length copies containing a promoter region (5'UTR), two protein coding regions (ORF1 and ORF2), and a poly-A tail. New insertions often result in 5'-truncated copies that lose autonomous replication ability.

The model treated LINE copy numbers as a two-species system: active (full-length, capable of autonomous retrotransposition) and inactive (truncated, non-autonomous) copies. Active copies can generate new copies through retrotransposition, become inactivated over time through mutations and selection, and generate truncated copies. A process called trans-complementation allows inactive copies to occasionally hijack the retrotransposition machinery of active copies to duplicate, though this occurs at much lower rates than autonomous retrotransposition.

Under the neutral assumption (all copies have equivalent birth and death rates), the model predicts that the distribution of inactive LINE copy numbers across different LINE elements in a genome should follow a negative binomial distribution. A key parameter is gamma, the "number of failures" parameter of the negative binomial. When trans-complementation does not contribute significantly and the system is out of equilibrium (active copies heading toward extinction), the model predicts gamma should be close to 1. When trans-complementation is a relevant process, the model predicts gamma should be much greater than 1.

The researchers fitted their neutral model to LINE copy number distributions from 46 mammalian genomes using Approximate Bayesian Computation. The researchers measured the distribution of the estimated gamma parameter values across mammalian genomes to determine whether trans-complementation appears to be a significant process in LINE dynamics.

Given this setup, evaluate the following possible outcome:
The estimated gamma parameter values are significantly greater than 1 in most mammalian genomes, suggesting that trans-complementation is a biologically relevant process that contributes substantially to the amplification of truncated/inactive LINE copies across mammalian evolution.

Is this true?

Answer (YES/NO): NO